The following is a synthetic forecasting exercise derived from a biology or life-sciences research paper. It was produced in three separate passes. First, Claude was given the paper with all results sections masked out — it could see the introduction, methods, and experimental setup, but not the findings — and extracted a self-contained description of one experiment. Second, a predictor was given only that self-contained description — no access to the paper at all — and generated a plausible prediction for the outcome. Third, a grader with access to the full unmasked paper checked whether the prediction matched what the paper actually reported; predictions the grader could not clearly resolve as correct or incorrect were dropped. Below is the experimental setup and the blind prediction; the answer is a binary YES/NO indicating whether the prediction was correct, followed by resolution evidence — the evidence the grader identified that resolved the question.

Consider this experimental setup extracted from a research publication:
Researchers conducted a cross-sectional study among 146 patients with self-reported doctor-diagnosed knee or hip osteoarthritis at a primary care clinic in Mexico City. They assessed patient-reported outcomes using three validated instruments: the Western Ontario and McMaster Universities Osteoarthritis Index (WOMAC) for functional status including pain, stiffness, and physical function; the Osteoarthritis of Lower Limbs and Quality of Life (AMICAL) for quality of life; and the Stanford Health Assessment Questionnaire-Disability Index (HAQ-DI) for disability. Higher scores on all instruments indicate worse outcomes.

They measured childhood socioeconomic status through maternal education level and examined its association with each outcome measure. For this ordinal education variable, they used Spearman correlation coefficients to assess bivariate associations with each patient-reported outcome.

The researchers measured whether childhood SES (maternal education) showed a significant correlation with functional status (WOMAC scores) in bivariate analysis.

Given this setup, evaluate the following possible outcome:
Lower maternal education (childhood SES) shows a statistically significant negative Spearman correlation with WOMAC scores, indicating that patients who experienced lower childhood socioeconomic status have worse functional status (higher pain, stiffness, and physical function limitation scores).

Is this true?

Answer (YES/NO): NO